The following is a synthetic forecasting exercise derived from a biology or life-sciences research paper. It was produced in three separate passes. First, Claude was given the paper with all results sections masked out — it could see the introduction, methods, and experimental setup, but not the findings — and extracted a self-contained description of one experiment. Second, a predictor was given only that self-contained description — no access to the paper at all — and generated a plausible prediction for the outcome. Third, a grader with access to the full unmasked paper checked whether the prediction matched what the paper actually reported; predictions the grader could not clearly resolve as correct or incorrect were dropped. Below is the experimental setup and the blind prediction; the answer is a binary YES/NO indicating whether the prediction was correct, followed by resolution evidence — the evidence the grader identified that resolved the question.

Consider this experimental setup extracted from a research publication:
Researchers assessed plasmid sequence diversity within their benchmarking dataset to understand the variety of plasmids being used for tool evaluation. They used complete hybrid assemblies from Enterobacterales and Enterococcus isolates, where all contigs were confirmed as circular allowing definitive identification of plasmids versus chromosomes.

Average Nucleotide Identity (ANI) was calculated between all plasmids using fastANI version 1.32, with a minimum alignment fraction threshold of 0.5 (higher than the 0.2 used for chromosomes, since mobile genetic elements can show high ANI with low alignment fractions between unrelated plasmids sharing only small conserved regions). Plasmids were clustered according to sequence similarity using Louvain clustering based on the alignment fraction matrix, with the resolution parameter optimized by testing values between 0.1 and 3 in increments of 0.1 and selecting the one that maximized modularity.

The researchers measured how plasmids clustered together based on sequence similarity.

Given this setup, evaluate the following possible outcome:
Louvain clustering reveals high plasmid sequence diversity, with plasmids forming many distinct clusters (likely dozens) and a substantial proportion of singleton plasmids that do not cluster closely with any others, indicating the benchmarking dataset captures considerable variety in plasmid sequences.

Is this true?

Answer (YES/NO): NO